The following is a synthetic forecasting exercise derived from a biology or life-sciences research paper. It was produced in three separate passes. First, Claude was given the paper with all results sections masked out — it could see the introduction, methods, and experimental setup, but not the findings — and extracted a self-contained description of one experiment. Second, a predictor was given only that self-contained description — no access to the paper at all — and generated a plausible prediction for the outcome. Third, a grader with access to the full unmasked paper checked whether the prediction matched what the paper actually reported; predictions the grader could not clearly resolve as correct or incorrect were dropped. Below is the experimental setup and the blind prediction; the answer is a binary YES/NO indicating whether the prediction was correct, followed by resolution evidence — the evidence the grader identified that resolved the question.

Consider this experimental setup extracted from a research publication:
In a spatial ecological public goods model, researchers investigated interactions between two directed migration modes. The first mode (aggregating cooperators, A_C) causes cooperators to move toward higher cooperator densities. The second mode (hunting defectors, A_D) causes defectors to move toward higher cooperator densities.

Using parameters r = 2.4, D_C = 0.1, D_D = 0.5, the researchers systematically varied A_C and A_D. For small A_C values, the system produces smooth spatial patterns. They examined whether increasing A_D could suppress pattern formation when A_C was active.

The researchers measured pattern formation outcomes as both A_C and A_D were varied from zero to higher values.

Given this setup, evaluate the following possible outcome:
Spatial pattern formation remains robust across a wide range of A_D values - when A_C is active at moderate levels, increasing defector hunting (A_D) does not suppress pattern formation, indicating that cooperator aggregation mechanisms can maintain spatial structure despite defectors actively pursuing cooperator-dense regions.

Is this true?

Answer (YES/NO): NO